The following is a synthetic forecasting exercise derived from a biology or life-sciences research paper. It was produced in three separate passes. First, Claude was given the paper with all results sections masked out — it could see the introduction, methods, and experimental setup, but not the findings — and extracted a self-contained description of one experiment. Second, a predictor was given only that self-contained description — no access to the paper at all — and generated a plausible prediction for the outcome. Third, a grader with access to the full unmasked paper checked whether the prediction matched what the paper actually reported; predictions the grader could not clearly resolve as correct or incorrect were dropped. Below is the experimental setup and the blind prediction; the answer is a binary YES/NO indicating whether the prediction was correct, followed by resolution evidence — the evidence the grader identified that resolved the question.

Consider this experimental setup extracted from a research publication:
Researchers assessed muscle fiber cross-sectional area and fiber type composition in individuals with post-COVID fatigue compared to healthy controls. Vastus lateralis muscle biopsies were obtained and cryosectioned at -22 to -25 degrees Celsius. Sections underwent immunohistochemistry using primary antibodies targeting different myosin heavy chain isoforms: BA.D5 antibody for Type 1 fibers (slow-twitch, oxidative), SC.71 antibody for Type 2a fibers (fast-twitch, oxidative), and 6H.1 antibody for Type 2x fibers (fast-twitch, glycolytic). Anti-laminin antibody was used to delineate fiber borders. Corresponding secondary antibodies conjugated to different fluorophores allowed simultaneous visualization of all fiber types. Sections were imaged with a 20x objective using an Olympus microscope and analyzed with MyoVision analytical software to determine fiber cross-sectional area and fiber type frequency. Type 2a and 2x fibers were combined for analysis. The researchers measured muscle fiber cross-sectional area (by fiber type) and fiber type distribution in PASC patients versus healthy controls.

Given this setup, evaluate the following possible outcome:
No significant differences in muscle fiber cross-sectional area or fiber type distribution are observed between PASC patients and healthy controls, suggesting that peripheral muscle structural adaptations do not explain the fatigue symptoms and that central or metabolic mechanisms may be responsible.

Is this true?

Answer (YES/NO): YES